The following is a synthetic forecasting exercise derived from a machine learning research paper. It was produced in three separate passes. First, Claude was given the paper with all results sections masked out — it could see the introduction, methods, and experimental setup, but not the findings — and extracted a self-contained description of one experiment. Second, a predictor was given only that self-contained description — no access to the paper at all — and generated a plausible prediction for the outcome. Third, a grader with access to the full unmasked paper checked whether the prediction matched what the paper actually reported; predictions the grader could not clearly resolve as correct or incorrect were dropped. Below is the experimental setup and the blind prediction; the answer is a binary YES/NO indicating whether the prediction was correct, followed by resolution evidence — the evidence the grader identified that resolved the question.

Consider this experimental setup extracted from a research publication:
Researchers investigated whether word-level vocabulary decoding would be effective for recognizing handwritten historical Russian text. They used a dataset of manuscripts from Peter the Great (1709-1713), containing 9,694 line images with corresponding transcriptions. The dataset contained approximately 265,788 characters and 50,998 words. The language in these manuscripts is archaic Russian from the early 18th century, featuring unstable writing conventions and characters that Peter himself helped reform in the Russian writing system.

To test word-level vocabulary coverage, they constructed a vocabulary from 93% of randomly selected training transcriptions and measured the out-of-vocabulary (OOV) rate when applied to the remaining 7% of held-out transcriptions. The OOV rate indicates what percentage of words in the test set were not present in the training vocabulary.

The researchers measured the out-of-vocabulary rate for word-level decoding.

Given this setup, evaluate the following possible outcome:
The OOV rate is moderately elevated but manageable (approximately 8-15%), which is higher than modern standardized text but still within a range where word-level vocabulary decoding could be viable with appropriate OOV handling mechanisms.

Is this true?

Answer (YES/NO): NO